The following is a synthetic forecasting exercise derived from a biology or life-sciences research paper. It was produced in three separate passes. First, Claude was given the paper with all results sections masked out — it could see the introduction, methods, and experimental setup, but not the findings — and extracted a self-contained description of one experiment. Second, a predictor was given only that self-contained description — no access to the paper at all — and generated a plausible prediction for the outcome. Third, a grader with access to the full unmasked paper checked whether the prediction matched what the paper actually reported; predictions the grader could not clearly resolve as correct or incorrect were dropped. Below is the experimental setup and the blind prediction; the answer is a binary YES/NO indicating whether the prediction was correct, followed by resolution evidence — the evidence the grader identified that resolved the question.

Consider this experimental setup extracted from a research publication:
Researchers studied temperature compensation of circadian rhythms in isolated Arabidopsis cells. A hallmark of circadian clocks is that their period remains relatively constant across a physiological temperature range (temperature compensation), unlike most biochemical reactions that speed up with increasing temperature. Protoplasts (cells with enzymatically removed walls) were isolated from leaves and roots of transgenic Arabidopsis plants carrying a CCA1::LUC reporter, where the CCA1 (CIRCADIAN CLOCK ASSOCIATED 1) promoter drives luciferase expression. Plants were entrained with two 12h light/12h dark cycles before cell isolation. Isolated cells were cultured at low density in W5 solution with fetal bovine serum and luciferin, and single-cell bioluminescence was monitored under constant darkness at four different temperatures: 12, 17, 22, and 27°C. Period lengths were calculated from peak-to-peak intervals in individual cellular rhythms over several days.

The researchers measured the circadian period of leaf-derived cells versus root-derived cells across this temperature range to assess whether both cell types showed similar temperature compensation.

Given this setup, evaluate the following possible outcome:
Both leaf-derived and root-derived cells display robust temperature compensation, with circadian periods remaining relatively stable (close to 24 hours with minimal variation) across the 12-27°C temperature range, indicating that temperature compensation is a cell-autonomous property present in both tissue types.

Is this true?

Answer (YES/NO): NO